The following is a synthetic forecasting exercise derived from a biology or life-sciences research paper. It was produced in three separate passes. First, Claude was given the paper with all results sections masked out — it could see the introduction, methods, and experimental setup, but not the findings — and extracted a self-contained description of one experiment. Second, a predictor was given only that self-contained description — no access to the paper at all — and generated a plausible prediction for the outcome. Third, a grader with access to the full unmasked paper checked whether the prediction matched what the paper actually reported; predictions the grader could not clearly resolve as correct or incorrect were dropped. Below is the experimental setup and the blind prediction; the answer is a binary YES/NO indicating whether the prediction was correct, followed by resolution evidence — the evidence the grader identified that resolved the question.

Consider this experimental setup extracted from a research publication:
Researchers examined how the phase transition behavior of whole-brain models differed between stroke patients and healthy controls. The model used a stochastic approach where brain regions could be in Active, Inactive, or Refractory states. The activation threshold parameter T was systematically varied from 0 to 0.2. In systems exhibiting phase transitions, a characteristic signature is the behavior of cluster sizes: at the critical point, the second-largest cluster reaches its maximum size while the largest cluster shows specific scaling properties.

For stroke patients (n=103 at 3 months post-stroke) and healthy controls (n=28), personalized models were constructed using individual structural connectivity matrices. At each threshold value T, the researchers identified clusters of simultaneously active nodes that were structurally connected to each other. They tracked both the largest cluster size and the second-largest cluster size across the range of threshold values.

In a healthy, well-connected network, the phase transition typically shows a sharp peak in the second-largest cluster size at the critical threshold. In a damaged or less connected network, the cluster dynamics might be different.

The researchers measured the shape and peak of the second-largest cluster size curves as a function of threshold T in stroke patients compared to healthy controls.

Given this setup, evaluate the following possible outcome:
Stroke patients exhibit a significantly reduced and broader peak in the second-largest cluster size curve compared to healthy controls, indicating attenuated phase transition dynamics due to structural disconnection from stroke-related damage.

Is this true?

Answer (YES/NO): YES